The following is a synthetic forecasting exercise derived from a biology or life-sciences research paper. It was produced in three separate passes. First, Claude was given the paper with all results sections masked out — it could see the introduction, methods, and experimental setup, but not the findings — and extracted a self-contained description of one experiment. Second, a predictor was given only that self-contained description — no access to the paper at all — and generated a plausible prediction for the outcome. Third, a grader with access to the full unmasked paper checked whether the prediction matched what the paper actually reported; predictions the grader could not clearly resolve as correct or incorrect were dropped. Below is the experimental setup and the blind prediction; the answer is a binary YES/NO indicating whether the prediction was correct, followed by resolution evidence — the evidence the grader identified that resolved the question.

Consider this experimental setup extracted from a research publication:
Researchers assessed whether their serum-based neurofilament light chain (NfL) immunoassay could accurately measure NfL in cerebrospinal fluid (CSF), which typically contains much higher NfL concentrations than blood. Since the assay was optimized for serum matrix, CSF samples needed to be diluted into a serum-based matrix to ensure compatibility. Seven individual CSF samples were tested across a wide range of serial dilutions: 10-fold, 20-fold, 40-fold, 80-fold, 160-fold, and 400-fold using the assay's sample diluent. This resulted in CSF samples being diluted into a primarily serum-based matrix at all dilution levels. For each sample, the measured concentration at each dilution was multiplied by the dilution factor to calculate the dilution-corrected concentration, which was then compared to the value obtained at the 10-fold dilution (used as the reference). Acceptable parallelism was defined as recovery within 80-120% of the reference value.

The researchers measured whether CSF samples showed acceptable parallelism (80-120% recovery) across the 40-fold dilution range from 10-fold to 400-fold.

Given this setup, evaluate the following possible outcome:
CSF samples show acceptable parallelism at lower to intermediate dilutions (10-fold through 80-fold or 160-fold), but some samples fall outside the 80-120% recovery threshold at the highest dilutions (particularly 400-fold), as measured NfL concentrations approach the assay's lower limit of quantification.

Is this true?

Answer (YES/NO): NO